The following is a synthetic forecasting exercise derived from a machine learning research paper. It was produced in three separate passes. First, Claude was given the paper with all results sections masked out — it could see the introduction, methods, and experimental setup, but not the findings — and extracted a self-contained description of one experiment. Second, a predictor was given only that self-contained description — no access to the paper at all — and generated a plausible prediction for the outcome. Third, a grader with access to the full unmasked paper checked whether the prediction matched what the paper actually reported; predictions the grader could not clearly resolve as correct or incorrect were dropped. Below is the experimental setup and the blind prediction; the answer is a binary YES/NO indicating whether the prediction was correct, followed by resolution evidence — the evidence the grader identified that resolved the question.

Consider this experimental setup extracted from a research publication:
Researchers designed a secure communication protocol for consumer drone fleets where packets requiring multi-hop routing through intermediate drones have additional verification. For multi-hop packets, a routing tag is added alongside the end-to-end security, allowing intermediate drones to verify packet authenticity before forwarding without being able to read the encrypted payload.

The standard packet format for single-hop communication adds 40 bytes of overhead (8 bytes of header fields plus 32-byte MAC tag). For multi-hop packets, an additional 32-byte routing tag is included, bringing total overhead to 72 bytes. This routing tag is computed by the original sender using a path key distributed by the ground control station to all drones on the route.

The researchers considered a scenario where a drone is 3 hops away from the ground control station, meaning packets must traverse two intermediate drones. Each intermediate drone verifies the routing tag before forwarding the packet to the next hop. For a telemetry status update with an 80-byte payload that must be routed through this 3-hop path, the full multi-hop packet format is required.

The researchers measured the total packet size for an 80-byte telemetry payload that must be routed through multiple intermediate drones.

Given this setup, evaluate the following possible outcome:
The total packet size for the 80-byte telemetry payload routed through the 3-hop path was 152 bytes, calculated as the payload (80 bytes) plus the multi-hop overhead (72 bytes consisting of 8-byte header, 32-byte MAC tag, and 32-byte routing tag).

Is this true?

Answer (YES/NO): YES